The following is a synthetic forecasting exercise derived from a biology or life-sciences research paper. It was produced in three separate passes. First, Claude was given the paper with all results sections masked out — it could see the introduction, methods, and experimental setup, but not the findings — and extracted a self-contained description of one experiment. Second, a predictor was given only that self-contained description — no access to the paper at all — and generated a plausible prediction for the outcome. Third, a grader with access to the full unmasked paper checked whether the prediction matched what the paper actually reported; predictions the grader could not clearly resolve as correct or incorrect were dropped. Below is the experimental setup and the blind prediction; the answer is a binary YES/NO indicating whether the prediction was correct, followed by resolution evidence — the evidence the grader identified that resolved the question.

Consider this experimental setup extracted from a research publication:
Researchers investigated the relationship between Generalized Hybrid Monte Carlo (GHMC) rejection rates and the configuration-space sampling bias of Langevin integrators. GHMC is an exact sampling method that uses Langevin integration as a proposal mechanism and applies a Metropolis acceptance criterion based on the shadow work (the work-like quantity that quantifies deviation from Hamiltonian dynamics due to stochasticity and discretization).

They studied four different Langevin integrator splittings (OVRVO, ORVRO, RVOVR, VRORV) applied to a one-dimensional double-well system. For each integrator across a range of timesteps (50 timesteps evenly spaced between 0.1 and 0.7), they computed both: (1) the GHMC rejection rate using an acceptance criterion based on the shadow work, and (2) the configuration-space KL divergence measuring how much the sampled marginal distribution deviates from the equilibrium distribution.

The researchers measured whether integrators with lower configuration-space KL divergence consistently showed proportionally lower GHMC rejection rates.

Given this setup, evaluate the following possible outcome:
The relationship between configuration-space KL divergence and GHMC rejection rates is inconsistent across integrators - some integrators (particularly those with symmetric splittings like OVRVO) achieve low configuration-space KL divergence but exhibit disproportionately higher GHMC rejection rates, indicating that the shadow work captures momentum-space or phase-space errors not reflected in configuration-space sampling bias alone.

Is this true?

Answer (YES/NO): NO